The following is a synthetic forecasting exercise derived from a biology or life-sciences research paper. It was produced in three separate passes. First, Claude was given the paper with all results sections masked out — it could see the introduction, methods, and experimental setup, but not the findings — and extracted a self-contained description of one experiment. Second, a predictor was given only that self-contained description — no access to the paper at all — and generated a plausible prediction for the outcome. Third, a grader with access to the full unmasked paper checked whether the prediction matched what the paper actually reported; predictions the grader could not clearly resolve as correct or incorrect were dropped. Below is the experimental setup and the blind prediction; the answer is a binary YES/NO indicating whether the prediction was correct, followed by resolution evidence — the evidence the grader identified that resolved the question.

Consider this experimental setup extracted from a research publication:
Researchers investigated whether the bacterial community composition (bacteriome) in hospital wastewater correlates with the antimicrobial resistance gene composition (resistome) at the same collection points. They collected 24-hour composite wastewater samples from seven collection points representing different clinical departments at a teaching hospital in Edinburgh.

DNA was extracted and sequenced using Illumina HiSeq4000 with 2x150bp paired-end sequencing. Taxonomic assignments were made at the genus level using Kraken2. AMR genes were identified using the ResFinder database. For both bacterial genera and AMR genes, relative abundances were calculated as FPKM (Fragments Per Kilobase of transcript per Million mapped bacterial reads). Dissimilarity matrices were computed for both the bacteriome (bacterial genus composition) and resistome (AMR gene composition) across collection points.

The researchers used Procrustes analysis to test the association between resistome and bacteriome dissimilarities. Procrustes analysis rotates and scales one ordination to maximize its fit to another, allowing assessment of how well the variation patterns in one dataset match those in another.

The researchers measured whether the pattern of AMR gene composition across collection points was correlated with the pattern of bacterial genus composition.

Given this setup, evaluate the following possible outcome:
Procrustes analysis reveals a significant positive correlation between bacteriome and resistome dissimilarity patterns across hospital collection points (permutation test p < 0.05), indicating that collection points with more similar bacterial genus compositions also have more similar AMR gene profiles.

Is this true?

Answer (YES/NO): YES